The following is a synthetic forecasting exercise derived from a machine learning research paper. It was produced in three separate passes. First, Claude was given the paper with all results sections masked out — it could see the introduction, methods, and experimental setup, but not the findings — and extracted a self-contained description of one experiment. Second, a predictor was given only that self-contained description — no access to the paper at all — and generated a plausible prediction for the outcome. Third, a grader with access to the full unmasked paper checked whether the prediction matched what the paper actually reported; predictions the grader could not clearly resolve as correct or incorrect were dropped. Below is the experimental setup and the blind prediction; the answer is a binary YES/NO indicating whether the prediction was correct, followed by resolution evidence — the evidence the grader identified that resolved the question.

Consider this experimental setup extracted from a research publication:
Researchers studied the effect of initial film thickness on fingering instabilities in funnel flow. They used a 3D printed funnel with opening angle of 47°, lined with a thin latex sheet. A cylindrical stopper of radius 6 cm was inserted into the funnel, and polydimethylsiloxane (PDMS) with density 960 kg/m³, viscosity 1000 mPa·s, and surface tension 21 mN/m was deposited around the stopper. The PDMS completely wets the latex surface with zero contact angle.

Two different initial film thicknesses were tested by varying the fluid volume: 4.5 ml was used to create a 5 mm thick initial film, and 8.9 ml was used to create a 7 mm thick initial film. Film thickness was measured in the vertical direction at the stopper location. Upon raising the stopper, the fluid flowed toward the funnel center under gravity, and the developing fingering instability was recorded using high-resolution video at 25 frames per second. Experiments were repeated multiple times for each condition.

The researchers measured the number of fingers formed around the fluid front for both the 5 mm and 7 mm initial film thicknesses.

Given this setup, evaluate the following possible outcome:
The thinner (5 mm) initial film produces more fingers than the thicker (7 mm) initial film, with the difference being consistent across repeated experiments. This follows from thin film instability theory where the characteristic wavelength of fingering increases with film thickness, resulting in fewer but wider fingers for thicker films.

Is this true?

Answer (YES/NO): YES